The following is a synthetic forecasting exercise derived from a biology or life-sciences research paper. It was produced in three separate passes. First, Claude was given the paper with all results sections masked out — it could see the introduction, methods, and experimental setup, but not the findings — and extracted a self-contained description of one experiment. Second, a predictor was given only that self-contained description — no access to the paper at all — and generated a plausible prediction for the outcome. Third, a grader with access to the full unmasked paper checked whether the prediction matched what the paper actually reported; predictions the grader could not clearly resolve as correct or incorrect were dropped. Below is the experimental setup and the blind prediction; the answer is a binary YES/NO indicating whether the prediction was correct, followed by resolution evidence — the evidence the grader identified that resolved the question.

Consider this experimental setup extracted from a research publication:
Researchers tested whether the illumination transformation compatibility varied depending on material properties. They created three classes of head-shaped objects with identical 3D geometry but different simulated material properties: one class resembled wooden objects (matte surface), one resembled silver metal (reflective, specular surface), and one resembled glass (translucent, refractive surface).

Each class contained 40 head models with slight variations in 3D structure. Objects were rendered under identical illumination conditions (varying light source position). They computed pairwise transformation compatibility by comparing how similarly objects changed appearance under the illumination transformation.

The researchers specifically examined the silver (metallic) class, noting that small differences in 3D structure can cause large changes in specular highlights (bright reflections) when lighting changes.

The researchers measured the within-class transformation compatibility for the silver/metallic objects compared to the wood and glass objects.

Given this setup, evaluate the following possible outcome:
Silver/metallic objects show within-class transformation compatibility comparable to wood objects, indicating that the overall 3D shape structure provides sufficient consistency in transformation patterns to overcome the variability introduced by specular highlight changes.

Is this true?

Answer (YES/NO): NO